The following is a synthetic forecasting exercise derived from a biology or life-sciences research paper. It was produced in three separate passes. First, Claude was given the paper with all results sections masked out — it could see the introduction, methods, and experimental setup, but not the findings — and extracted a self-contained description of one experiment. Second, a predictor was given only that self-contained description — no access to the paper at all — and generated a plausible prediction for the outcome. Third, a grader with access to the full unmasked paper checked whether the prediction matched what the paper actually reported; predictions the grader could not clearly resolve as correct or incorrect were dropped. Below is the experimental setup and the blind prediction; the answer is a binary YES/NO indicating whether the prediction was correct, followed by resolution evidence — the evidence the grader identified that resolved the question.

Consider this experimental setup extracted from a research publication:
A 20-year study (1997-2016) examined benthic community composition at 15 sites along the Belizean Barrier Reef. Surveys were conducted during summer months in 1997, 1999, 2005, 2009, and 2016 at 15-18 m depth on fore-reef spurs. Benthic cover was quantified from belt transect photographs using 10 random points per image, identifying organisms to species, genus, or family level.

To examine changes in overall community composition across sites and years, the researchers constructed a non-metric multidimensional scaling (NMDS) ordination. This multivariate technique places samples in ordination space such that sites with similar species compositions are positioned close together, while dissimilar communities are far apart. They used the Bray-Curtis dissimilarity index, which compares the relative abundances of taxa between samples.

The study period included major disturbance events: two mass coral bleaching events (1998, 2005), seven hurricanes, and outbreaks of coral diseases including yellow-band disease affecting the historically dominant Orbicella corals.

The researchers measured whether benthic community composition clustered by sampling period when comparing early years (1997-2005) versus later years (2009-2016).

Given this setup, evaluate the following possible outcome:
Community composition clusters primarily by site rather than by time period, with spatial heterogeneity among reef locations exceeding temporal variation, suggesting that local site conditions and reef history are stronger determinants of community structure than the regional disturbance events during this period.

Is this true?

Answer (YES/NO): NO